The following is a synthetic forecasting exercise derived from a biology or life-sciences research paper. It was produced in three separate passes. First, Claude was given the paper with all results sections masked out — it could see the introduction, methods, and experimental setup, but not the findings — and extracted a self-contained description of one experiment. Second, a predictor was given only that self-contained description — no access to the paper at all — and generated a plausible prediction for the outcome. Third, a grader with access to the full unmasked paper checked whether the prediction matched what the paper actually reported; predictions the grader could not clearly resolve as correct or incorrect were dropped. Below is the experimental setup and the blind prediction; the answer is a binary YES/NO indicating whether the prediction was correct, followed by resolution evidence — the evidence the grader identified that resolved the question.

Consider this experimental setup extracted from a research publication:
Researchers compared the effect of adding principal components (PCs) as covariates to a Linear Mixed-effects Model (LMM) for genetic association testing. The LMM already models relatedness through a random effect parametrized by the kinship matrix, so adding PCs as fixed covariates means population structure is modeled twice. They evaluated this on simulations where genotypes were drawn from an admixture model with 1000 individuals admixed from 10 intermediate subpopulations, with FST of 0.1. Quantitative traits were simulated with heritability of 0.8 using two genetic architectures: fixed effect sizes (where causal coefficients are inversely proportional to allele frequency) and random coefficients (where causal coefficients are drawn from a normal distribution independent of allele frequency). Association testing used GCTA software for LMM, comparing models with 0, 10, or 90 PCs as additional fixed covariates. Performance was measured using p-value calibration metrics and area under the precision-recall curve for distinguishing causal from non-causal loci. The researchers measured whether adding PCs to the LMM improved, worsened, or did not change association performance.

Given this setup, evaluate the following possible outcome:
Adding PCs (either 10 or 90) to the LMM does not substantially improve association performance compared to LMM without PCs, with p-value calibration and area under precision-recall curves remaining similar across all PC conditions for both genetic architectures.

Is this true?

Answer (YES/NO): NO